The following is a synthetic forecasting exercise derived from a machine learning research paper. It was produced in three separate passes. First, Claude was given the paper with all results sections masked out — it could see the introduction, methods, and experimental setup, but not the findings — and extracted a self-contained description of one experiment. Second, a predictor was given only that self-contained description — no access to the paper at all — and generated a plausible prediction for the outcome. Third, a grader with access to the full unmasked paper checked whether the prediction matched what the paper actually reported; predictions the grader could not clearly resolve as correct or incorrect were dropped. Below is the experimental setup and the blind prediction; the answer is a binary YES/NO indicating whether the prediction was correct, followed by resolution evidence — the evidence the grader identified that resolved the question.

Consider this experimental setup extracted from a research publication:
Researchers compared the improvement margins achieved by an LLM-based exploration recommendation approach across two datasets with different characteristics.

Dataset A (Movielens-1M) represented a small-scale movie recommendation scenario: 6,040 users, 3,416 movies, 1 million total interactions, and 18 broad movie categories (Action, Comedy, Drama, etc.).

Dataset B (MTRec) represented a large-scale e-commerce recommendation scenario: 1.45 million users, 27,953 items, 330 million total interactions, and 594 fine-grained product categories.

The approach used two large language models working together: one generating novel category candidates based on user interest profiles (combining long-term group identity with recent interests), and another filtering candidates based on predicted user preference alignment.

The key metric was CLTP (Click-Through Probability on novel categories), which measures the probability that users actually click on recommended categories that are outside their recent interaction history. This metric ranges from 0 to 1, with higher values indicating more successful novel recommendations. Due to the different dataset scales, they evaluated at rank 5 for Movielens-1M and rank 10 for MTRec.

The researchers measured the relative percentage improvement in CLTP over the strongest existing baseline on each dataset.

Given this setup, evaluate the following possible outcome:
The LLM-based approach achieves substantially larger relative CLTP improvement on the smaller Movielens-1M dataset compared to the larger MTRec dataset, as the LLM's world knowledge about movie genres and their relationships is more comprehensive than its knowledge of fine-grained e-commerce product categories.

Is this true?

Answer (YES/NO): NO